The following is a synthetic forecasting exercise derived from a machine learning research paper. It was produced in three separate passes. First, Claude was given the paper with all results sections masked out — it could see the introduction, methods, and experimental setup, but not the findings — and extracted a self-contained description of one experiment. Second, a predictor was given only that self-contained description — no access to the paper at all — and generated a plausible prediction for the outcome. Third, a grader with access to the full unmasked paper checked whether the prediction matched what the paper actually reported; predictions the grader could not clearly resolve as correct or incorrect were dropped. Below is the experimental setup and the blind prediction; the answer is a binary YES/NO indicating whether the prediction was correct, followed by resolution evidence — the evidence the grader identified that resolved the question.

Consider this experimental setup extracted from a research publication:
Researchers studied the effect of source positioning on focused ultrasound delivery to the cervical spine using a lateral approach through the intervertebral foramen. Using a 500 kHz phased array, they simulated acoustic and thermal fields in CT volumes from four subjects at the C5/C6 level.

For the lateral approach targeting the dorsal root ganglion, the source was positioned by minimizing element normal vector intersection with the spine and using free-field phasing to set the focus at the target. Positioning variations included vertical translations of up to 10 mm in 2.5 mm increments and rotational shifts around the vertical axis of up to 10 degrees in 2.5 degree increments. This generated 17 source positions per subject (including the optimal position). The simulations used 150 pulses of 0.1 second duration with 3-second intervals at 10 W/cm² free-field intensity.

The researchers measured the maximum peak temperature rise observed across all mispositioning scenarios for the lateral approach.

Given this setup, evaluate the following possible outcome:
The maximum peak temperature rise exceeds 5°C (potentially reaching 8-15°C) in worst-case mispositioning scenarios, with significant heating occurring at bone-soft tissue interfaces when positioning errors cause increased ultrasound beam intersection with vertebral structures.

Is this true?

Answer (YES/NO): NO